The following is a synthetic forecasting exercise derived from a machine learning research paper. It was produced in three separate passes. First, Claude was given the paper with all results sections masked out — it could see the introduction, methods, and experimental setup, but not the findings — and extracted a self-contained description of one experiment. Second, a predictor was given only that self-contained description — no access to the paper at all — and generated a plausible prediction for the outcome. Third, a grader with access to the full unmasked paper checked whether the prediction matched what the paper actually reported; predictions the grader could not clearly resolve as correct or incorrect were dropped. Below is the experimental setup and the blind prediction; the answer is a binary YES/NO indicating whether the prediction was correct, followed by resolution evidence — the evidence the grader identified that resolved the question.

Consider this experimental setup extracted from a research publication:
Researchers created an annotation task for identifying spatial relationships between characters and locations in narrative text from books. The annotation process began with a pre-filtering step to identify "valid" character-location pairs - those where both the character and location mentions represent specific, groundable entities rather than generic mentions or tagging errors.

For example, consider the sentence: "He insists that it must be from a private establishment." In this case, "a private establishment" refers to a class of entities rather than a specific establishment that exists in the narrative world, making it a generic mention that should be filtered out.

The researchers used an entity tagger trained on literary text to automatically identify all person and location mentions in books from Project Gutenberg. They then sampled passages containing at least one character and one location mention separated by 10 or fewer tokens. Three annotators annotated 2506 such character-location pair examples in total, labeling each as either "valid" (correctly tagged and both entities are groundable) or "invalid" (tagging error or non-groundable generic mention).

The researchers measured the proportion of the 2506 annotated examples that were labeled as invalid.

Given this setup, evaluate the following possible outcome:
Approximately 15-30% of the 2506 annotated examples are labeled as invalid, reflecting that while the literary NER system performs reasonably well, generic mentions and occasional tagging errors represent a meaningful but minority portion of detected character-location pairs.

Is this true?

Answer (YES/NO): YES